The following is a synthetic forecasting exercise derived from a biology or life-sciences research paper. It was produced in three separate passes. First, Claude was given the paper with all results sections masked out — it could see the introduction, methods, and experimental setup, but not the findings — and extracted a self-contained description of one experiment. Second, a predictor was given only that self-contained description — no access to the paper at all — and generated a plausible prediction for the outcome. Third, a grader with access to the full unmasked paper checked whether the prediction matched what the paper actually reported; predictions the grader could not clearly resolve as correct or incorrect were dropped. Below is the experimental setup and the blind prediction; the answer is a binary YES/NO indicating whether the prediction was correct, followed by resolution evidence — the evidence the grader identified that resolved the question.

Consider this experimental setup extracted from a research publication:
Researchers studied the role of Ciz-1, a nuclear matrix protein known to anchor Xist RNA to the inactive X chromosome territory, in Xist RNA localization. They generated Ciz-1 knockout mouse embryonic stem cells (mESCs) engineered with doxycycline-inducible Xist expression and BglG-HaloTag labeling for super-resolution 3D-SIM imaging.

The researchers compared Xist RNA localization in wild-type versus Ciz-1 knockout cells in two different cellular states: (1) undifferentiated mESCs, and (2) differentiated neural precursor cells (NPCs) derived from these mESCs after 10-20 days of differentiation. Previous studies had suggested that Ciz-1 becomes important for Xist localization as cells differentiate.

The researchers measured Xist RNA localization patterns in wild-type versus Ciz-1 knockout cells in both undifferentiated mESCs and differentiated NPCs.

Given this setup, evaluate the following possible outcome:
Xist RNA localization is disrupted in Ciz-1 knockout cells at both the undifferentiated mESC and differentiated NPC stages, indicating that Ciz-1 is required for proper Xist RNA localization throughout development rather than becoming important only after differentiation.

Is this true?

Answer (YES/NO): NO